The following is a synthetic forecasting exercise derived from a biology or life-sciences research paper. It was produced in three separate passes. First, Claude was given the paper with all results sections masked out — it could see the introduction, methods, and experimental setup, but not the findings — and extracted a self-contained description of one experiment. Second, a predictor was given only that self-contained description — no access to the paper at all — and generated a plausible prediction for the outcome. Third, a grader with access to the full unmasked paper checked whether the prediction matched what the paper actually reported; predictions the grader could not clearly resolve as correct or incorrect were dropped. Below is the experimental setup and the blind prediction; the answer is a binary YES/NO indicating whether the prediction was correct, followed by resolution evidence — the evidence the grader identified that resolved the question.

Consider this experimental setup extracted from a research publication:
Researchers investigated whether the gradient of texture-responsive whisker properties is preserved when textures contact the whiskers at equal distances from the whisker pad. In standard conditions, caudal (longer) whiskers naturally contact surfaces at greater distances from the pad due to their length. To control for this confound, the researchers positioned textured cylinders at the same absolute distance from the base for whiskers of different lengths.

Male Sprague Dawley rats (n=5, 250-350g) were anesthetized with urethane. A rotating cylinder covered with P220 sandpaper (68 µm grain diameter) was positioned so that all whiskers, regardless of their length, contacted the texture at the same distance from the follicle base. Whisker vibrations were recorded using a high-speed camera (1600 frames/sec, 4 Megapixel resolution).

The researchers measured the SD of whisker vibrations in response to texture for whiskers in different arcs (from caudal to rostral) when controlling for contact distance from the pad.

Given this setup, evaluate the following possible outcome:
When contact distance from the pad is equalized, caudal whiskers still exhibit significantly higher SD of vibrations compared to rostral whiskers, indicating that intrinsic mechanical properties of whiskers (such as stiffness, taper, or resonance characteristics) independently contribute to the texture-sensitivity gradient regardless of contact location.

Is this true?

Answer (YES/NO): NO